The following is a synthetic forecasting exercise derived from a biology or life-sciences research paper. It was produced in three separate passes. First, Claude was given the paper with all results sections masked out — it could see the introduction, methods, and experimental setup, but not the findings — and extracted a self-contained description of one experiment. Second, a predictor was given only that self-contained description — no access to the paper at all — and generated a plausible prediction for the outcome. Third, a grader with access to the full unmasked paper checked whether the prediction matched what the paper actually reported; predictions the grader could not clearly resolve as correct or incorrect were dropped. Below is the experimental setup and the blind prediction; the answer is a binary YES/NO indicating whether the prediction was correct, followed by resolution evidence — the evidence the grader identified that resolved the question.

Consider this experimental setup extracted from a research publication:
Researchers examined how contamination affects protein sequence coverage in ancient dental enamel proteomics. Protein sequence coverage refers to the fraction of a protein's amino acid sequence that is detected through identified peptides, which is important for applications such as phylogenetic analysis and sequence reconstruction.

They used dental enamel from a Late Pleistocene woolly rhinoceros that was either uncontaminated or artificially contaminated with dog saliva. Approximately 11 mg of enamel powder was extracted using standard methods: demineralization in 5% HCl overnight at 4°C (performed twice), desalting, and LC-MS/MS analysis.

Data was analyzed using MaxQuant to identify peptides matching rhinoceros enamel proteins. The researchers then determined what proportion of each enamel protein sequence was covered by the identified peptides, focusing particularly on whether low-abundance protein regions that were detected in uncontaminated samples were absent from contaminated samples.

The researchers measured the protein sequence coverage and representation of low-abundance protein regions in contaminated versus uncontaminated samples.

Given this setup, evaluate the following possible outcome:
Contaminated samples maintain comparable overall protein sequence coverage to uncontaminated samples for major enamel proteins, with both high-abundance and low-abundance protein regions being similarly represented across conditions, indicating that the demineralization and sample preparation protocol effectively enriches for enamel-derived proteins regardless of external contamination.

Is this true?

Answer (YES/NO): NO